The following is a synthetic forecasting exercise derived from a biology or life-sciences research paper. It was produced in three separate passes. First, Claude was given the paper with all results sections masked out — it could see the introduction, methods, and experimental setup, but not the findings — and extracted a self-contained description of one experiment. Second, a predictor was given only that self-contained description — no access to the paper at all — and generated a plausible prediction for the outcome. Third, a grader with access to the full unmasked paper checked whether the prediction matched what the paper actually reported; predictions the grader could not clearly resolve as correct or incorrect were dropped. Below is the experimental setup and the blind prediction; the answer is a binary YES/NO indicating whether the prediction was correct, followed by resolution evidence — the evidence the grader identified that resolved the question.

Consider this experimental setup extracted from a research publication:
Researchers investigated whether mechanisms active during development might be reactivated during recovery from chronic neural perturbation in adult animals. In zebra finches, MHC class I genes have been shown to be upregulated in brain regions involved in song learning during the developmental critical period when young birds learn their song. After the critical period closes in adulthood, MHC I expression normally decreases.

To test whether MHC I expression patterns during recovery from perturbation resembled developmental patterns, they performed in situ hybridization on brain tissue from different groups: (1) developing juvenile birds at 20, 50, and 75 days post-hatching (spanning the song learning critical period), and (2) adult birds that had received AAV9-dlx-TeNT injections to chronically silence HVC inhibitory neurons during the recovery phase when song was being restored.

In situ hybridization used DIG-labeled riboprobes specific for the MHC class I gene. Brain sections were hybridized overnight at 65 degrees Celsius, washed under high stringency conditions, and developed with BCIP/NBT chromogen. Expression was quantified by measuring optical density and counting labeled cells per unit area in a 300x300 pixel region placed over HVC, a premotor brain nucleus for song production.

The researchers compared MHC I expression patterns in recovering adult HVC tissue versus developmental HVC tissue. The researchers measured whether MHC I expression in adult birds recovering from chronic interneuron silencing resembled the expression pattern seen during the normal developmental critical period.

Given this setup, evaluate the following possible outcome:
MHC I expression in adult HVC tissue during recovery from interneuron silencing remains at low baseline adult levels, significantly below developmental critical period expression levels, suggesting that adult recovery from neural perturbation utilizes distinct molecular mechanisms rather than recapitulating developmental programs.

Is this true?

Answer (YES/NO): NO